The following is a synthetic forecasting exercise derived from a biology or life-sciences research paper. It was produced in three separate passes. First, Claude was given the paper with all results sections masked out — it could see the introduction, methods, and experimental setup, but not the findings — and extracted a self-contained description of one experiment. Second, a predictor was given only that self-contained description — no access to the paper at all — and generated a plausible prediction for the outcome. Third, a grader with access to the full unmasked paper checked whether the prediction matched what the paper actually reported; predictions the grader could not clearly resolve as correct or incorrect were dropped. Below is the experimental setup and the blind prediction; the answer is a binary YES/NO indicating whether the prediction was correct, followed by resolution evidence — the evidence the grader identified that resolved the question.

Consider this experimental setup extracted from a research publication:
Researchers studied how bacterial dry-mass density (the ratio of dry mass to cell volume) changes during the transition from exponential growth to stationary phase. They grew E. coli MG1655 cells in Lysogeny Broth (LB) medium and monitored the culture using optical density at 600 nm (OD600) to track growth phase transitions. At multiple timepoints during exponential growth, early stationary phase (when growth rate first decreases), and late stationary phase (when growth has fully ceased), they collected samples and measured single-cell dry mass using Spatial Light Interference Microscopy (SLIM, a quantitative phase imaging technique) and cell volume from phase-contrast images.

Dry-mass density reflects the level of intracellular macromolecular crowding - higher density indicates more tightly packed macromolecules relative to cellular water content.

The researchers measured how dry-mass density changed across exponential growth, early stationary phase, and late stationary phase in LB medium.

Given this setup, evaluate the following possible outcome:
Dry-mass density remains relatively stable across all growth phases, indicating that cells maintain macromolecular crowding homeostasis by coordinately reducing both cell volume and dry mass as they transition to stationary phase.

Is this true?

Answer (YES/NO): NO